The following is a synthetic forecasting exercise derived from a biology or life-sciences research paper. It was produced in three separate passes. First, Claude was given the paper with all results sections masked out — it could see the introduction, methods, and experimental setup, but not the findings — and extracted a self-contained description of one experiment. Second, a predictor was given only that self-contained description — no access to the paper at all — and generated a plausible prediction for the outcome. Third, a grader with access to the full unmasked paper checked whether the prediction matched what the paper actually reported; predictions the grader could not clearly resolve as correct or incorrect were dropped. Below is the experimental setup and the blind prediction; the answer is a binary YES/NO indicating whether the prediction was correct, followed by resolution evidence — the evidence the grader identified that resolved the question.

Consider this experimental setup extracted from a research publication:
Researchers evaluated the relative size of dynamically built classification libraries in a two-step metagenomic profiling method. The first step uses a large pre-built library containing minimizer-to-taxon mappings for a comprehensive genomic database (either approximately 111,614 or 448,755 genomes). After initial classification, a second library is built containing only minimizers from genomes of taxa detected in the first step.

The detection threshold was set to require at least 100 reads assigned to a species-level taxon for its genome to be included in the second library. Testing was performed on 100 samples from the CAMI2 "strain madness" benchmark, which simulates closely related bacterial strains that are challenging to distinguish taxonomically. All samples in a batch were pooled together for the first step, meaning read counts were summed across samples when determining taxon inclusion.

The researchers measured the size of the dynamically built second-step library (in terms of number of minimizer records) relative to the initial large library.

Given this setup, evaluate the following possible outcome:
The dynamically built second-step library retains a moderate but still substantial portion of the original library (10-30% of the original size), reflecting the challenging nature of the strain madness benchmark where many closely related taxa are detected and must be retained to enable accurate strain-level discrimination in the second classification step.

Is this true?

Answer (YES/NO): NO